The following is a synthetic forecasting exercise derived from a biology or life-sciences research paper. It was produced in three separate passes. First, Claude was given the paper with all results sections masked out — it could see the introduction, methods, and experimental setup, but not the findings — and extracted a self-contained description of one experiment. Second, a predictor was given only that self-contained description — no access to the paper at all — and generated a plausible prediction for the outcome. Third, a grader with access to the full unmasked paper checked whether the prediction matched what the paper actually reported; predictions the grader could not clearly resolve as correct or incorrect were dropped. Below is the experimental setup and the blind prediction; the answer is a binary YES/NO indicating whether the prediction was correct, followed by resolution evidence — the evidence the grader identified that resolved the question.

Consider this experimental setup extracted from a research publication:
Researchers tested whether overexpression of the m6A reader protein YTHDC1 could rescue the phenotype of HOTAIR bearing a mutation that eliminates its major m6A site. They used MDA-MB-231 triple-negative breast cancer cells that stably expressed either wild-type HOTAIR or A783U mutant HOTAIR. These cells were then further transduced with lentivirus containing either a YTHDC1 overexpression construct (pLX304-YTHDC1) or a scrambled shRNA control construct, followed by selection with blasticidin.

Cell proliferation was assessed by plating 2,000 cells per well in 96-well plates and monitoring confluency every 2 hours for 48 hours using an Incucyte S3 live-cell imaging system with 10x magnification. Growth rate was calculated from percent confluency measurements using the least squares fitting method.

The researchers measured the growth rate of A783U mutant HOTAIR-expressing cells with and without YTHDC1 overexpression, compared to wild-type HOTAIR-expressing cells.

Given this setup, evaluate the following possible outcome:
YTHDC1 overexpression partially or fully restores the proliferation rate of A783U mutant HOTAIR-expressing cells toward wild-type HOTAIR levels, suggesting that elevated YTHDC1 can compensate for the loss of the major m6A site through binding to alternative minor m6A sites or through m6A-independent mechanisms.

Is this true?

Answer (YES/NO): YES